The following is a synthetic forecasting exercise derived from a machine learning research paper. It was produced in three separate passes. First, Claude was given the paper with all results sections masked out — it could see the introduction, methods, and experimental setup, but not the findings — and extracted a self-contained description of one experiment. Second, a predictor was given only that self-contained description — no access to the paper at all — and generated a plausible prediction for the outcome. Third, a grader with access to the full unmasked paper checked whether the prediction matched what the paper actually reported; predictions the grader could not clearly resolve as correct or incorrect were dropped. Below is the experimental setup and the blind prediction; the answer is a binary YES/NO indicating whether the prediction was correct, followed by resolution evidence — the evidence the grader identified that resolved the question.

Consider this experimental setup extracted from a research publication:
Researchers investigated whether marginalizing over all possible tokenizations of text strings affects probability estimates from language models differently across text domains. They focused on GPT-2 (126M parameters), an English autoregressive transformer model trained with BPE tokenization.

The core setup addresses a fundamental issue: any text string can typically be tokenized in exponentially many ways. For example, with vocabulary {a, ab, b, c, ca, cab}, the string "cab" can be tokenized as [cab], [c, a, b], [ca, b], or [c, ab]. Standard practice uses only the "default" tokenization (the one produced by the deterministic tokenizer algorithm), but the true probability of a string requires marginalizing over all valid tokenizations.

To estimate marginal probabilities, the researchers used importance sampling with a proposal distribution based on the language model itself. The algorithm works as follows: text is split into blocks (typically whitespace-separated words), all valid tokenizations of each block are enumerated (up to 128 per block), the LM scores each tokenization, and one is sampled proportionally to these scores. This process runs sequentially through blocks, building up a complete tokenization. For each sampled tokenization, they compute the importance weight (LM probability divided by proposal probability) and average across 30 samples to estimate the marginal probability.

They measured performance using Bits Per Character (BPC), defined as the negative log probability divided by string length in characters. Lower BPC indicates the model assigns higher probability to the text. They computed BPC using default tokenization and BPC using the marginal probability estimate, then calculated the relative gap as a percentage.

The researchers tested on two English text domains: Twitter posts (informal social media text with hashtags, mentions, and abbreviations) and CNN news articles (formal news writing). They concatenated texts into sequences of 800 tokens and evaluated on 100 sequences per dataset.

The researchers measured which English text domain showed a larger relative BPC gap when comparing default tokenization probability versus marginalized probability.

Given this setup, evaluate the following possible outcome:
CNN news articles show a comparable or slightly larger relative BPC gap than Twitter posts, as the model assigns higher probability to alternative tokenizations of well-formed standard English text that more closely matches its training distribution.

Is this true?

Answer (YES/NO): NO